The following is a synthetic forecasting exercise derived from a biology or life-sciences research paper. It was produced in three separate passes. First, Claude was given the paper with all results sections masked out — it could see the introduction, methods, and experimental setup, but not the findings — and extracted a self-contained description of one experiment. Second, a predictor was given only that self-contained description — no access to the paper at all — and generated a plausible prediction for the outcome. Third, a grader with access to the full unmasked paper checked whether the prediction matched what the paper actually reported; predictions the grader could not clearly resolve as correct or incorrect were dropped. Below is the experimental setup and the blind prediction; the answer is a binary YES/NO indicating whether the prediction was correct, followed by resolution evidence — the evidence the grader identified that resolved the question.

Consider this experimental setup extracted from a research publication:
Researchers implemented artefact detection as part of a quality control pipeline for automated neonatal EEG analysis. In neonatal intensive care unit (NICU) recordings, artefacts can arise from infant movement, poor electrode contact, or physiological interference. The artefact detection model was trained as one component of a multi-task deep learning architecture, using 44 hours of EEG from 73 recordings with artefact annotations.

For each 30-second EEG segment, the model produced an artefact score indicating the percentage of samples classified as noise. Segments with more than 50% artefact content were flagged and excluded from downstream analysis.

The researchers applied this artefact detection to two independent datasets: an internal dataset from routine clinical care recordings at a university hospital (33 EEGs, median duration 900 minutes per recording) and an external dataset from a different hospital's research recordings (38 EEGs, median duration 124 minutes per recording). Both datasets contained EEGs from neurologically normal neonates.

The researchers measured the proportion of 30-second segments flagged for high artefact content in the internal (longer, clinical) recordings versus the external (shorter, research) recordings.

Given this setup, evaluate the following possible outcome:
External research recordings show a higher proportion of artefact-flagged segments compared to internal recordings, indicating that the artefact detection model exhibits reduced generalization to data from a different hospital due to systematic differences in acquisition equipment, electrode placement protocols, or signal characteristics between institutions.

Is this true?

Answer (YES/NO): NO